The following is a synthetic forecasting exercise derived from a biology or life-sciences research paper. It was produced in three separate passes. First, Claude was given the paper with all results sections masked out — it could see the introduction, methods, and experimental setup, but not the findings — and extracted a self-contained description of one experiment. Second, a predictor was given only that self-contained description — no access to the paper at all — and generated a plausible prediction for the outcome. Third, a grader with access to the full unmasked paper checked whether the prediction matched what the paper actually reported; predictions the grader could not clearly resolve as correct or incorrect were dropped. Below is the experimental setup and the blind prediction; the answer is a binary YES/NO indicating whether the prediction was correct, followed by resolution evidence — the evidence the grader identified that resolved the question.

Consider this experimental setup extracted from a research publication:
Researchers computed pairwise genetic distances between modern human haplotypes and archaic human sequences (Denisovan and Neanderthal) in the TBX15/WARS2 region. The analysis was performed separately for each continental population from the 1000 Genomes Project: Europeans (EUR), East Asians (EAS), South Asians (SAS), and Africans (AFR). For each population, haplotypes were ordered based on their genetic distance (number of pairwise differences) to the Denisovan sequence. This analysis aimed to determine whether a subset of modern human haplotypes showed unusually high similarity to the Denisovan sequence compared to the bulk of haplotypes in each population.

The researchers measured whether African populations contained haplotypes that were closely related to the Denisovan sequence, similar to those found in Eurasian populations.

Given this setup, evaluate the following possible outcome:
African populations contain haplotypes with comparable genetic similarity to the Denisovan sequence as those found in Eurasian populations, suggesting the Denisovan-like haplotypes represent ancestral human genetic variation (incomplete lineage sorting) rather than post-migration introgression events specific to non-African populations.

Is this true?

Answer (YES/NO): NO